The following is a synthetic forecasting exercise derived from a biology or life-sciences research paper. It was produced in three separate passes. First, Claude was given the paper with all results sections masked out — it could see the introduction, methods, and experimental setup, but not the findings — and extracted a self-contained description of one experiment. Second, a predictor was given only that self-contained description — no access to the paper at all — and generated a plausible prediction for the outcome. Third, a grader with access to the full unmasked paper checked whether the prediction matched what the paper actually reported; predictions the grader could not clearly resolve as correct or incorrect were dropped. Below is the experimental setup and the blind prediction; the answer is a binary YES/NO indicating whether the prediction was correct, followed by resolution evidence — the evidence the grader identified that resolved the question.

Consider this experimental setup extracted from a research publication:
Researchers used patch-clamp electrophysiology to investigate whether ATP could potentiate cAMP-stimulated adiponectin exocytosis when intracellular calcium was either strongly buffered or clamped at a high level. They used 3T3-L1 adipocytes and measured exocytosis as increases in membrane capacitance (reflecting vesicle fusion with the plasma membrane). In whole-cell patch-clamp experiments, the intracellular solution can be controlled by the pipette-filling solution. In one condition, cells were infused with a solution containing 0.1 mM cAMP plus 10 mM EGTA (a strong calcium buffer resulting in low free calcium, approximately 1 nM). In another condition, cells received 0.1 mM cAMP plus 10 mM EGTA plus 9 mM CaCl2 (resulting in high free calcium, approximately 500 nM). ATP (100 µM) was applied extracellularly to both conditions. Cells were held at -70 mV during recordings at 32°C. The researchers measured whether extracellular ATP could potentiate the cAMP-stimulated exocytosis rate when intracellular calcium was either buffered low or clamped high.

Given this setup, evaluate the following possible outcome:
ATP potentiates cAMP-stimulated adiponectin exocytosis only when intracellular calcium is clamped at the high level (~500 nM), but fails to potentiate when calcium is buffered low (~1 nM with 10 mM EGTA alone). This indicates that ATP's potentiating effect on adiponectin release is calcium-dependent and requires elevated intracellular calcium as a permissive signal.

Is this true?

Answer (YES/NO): NO